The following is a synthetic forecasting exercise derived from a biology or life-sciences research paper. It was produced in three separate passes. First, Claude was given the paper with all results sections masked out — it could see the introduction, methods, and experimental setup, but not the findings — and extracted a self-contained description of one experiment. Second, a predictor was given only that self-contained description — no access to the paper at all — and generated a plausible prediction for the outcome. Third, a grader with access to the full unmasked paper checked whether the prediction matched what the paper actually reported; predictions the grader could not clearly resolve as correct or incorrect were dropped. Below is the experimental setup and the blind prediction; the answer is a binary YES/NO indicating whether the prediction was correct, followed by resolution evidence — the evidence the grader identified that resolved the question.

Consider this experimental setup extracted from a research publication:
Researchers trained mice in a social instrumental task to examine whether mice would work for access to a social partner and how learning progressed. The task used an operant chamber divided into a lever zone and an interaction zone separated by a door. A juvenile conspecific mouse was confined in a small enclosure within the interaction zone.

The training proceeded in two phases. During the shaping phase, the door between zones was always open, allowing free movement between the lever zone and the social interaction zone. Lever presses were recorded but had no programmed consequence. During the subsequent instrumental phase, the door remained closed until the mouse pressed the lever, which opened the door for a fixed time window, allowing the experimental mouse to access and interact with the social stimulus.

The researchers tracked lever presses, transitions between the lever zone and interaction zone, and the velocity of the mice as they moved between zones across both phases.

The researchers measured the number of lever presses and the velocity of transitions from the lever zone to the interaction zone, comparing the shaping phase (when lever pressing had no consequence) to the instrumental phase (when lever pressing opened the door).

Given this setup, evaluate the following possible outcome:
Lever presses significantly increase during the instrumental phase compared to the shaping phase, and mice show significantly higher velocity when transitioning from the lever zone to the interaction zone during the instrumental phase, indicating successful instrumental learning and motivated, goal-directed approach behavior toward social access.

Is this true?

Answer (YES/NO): YES